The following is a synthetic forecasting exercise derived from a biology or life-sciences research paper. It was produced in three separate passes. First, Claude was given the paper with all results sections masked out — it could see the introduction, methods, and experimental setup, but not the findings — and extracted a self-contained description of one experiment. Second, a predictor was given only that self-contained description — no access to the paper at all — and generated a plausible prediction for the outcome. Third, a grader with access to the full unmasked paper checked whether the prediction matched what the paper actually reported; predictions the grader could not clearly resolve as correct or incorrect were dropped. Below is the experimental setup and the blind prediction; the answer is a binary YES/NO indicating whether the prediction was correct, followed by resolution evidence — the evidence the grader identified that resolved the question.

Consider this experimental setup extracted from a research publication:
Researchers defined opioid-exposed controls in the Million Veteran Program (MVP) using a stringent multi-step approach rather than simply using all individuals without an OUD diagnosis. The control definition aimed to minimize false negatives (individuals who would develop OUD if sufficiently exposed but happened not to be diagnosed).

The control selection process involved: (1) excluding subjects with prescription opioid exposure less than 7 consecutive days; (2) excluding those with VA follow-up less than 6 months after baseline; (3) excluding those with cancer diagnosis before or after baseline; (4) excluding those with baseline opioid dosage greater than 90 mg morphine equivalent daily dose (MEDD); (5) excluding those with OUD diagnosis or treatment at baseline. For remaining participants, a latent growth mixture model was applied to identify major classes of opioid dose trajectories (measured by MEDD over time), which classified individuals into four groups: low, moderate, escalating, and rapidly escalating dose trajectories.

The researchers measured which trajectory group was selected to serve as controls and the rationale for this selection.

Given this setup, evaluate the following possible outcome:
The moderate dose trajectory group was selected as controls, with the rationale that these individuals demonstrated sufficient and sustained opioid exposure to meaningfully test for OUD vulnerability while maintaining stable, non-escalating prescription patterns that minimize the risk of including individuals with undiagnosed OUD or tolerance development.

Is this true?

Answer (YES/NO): NO